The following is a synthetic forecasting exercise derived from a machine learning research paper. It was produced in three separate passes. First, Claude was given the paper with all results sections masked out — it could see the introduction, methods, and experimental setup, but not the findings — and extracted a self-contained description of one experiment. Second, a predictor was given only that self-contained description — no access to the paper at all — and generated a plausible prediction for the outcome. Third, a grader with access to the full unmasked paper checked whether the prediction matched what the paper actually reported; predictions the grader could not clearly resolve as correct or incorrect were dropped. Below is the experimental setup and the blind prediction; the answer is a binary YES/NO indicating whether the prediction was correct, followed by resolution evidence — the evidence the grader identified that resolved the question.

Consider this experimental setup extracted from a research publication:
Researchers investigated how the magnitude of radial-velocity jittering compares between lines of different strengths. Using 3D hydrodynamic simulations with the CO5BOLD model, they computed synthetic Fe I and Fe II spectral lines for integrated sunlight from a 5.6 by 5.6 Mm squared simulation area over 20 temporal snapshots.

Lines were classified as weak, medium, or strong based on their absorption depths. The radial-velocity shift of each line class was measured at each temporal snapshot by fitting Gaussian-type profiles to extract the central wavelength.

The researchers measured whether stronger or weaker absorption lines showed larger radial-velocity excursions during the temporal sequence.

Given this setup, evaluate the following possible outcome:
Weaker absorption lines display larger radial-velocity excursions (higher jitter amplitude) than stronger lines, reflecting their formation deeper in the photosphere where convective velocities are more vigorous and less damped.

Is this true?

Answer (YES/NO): NO